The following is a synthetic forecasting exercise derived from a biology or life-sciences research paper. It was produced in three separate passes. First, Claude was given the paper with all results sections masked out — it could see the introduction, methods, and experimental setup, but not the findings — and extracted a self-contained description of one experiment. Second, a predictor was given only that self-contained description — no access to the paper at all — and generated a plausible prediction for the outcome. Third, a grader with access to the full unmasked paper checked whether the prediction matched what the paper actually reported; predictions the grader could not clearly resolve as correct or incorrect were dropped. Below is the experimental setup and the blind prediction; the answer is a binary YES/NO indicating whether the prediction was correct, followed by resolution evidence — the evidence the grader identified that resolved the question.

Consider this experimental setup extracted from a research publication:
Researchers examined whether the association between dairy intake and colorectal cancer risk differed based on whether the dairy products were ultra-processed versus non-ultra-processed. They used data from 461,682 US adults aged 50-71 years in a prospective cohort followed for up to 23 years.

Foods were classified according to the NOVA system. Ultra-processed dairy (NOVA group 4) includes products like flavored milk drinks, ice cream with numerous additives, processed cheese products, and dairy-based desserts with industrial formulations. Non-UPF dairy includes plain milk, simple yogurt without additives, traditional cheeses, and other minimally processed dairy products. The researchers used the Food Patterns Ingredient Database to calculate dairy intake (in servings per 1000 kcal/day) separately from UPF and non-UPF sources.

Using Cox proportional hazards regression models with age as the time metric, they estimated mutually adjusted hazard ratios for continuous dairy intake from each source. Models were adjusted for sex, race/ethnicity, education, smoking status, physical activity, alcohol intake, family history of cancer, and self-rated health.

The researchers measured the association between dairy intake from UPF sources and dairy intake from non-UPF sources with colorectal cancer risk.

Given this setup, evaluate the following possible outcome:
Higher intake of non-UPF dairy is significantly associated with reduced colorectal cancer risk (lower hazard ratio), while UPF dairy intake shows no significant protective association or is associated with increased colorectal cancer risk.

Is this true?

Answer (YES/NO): NO